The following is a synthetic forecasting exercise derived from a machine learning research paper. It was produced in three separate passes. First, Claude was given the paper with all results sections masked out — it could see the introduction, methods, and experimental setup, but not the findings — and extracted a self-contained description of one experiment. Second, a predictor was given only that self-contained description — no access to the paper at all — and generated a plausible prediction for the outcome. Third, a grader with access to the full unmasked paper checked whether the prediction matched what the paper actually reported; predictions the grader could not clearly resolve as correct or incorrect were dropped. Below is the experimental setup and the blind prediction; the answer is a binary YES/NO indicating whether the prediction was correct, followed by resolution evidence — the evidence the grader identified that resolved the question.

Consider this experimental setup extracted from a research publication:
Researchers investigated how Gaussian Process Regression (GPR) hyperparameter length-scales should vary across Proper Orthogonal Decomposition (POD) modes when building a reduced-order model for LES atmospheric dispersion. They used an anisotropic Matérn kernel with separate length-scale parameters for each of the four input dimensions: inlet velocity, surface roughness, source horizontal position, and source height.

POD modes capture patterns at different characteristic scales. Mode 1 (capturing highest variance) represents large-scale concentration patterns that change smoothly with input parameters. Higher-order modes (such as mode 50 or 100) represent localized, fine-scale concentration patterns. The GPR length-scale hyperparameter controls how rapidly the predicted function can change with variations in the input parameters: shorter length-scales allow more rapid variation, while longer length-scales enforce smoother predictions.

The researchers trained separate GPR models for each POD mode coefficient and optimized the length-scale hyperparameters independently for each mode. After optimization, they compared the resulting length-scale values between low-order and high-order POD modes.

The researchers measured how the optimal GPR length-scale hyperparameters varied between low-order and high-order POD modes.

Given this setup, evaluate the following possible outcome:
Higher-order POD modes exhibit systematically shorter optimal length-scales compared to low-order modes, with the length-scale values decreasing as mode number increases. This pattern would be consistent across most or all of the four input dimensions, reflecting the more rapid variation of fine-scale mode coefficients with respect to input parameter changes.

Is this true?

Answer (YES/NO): NO